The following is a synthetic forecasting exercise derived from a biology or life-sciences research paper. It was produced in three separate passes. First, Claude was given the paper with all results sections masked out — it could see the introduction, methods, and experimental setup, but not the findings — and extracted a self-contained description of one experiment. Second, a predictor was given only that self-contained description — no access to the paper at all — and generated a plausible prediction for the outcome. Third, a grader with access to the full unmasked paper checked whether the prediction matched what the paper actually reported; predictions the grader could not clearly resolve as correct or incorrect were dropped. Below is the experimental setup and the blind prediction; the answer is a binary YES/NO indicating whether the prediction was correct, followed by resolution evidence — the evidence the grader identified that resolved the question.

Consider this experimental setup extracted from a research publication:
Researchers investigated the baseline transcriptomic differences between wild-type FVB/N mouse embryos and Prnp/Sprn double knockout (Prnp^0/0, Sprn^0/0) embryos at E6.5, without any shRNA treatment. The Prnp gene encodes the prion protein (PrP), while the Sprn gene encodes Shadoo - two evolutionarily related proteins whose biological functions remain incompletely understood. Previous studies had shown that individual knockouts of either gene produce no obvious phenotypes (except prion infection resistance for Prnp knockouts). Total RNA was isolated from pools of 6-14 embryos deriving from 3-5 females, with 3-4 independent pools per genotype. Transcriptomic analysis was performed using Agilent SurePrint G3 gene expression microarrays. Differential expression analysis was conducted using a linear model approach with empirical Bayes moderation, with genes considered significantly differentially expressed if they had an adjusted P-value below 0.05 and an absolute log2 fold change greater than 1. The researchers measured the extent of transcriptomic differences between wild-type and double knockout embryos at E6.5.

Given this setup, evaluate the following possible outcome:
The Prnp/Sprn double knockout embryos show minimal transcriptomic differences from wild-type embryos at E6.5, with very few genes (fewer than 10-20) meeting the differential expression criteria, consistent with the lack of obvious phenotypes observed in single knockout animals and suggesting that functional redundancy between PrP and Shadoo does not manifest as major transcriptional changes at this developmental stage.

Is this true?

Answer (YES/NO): YES